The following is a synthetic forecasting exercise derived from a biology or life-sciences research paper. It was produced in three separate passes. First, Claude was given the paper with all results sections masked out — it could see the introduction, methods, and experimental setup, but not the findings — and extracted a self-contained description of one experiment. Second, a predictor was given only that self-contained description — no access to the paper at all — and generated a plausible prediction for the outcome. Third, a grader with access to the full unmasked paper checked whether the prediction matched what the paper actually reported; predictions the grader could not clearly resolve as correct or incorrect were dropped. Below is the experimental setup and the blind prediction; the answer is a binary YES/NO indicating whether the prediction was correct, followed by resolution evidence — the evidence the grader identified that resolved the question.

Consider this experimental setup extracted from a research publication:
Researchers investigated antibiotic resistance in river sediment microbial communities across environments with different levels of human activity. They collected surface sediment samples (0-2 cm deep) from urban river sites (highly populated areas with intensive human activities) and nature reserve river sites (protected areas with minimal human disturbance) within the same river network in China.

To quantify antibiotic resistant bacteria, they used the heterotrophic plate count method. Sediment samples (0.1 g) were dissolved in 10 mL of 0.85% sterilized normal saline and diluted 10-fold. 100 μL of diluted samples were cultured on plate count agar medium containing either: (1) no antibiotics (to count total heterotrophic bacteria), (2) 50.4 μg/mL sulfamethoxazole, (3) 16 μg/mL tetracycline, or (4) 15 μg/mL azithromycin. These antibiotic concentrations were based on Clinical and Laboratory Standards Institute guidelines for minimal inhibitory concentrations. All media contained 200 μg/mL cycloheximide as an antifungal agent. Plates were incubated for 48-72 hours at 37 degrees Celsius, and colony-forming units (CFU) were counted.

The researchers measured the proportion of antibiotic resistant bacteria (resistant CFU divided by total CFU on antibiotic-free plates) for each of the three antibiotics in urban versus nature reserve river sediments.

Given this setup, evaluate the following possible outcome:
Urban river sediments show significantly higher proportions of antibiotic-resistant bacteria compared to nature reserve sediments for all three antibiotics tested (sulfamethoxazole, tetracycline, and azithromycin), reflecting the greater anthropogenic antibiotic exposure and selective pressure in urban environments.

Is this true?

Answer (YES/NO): YES